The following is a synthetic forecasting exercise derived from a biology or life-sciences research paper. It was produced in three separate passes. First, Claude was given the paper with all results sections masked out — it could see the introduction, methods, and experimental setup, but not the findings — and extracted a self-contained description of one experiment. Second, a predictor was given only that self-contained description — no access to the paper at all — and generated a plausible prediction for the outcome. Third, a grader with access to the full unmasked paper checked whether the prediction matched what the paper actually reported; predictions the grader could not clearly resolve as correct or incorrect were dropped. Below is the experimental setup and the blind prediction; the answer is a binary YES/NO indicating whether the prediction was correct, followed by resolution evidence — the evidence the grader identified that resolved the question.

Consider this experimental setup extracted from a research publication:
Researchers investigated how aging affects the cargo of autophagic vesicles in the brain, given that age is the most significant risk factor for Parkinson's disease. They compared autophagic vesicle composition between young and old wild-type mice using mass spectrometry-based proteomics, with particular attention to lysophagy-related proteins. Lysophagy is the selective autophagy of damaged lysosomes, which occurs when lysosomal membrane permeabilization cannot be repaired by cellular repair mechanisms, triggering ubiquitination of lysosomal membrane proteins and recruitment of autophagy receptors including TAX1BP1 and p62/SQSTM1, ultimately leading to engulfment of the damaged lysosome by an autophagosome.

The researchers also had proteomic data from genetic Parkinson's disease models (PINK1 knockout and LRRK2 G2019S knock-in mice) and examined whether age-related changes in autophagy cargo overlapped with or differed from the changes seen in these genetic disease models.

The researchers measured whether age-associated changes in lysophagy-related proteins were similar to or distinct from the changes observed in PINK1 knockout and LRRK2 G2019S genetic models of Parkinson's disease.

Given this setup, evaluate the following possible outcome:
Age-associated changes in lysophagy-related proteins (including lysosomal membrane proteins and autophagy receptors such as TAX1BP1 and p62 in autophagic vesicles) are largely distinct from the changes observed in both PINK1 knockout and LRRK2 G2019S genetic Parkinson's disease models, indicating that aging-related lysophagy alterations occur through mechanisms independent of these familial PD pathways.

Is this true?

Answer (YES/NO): YES